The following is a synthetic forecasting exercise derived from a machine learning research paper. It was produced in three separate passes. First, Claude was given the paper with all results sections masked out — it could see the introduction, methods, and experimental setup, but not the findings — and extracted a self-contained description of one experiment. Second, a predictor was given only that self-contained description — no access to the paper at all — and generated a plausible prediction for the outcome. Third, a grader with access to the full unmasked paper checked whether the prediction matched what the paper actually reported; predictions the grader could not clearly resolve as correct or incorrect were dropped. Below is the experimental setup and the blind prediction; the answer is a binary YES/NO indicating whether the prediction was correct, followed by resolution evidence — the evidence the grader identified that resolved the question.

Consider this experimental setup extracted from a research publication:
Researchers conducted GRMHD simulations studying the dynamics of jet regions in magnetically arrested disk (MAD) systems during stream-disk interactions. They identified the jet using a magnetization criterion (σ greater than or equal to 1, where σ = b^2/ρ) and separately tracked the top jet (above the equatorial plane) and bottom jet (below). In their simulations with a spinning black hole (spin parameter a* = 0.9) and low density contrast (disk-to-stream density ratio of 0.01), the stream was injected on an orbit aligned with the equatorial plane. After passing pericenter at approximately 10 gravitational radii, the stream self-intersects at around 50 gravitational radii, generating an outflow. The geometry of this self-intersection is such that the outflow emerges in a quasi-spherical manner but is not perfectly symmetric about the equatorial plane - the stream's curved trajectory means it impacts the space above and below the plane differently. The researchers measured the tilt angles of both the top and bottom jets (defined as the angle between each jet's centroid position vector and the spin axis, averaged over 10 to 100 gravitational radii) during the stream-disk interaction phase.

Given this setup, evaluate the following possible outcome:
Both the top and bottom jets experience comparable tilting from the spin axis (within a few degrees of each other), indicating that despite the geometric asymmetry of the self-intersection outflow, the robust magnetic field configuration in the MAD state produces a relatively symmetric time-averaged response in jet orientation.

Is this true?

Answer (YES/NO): YES